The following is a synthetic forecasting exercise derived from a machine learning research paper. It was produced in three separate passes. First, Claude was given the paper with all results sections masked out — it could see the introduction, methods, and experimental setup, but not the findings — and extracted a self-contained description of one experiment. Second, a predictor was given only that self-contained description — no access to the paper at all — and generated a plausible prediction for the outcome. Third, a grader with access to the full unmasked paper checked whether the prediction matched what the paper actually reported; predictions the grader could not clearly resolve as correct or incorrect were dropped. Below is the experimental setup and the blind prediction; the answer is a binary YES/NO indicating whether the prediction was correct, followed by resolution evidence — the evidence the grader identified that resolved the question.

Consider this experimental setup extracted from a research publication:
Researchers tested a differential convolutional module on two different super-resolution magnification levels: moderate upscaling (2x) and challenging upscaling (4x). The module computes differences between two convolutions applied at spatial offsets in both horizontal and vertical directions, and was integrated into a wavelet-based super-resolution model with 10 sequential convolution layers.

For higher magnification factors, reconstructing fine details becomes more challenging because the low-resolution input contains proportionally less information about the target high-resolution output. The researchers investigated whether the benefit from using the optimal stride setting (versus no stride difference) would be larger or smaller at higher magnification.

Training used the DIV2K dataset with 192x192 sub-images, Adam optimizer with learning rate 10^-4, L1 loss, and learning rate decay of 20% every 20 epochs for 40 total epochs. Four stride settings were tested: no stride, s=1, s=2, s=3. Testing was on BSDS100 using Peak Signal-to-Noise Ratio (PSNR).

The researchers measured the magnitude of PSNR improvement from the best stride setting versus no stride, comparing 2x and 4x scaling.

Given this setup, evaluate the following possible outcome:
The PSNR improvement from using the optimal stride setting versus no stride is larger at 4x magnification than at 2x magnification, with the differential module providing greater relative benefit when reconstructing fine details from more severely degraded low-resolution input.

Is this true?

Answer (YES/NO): NO